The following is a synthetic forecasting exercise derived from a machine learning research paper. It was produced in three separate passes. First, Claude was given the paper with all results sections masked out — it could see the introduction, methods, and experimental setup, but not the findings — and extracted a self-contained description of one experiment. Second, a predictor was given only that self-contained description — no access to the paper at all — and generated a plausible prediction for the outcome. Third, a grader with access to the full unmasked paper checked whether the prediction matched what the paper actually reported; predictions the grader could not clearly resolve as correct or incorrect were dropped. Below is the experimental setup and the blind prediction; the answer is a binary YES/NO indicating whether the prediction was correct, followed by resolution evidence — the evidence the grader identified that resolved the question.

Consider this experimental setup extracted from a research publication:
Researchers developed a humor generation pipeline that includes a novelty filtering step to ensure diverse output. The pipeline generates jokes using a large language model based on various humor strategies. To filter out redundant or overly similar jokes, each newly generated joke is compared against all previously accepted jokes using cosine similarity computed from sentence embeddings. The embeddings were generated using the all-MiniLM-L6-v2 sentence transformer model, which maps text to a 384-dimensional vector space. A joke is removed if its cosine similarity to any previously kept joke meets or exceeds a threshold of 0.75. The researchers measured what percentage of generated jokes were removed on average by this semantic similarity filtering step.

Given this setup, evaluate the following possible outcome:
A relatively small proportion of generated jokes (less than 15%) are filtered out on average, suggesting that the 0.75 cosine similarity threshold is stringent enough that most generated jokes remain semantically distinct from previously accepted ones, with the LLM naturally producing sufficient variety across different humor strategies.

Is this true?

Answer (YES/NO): NO